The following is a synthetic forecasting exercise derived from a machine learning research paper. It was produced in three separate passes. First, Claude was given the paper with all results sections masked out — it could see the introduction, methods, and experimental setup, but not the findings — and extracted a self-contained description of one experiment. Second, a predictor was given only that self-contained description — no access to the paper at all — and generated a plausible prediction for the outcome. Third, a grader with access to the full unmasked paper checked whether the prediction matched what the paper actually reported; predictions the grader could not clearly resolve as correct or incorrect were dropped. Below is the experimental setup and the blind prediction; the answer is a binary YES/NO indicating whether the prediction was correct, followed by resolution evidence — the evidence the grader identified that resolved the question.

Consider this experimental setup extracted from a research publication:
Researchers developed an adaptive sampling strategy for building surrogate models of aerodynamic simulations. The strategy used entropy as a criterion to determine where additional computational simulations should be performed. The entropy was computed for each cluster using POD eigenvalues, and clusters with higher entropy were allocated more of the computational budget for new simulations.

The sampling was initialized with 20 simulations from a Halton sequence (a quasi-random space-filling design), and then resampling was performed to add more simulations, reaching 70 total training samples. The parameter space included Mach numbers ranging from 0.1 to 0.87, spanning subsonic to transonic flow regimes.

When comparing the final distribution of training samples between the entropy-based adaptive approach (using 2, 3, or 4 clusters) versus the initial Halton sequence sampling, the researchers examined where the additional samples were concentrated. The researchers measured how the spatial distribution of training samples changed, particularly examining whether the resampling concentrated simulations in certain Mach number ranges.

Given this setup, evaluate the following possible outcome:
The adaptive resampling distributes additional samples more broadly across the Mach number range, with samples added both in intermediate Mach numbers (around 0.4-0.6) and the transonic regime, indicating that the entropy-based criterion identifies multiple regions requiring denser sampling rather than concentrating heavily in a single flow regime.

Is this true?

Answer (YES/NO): NO